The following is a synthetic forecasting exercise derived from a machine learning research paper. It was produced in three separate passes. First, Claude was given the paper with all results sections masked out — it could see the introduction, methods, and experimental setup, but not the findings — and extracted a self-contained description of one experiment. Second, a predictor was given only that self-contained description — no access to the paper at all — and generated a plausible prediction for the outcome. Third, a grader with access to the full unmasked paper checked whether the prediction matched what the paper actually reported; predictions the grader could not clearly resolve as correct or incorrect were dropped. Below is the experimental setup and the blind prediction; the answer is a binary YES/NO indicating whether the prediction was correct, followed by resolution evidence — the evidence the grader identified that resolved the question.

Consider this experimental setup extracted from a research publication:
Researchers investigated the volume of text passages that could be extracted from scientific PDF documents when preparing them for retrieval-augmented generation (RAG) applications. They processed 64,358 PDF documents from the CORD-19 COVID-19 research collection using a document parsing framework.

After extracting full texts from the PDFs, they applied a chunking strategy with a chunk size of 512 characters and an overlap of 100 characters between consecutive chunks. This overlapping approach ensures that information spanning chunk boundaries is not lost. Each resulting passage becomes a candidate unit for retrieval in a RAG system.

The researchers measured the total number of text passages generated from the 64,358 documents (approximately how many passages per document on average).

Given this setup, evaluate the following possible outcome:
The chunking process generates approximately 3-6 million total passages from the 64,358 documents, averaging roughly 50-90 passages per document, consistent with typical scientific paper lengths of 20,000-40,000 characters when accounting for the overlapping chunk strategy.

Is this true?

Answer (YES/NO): NO